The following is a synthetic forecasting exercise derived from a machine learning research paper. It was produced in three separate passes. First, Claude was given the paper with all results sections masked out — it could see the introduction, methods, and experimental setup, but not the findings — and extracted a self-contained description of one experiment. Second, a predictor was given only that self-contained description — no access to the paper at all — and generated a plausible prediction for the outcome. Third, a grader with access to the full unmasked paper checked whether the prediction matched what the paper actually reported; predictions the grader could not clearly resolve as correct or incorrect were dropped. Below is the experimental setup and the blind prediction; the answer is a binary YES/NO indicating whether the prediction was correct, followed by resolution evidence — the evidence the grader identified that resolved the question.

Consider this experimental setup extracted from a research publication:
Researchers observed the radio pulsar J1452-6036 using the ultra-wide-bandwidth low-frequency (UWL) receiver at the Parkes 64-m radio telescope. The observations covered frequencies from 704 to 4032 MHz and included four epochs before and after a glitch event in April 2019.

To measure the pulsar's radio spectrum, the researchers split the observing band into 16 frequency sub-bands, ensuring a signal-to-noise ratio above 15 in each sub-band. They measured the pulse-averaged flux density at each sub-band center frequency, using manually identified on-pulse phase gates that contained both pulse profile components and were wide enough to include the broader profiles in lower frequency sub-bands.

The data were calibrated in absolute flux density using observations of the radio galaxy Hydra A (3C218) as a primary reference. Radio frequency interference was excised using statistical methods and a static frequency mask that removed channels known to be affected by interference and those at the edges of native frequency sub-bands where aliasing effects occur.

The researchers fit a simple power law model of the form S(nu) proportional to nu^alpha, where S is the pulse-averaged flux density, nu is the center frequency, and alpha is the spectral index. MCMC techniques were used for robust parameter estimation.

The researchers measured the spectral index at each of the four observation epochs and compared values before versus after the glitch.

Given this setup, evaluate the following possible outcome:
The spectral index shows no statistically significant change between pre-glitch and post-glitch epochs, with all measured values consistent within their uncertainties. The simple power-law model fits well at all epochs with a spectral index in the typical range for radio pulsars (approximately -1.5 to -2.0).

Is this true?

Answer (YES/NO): NO